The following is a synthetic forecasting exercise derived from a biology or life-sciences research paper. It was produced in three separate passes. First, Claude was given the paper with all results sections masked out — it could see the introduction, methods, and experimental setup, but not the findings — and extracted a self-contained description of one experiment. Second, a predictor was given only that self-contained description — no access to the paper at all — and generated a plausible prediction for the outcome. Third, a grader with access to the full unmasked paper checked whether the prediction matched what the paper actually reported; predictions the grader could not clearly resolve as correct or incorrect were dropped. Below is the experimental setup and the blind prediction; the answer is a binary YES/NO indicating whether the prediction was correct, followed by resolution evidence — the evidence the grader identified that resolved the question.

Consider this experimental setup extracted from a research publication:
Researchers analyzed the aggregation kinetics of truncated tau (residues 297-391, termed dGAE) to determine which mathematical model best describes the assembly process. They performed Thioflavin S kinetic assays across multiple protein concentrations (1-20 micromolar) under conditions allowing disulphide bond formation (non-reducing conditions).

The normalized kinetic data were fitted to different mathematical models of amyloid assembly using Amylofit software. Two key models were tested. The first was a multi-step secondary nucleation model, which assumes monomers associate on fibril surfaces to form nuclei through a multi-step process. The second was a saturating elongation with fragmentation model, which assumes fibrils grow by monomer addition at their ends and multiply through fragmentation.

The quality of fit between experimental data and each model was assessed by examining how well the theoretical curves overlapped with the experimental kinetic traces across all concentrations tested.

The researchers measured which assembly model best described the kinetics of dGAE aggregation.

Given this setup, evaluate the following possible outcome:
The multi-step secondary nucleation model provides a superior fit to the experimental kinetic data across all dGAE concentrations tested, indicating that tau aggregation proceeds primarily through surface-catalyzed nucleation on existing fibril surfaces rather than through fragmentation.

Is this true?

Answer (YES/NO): NO